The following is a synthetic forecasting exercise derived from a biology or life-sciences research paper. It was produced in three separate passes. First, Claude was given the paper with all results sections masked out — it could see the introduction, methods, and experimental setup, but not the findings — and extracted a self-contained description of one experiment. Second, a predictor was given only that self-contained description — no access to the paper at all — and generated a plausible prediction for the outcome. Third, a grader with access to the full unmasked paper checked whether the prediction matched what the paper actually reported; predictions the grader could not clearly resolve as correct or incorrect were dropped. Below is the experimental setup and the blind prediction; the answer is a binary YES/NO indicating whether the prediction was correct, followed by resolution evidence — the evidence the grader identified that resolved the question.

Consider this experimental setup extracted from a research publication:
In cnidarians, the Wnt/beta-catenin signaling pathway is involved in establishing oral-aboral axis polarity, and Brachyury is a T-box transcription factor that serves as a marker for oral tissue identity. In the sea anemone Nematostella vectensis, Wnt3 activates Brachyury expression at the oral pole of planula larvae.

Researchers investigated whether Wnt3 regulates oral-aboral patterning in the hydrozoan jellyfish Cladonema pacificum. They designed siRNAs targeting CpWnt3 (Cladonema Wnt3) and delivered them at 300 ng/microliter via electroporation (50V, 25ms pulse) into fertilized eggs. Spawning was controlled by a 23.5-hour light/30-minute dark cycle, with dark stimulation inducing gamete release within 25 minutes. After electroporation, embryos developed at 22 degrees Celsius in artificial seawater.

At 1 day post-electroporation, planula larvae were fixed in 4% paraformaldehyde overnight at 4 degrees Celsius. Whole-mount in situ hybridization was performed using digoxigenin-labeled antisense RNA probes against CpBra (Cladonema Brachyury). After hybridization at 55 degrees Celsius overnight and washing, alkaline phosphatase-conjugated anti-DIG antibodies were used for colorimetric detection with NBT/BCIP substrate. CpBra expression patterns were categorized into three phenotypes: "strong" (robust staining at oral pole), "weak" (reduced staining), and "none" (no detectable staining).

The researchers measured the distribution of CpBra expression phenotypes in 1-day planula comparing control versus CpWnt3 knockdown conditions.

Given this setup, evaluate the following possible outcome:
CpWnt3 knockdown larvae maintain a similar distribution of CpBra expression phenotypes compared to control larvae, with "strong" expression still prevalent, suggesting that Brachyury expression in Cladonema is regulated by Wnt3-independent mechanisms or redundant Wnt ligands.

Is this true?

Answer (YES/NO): NO